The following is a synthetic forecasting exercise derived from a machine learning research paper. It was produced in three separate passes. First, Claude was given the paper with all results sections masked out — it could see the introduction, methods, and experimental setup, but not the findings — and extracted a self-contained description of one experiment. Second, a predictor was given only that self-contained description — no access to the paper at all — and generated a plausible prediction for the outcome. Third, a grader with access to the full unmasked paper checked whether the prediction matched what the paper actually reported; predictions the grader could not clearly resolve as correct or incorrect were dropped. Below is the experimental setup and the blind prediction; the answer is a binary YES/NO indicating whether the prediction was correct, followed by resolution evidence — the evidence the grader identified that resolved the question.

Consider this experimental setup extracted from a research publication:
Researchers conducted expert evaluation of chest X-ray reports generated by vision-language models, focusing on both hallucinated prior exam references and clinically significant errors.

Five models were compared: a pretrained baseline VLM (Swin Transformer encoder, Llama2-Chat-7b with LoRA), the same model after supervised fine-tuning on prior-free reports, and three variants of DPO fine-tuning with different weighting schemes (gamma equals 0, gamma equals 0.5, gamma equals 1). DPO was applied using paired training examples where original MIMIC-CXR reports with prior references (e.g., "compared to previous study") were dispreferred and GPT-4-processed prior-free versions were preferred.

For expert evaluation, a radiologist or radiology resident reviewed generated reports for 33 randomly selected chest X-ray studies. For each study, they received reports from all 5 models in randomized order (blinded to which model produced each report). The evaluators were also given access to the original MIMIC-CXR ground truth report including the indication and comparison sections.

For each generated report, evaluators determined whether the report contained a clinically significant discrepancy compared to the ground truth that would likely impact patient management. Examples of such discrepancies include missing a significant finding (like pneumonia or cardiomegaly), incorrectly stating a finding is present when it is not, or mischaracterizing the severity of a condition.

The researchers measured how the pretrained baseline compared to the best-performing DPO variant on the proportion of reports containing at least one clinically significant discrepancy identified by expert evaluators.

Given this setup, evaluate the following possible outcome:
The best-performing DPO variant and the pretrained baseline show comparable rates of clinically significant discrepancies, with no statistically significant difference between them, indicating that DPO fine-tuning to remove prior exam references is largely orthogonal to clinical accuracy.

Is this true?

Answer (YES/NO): NO